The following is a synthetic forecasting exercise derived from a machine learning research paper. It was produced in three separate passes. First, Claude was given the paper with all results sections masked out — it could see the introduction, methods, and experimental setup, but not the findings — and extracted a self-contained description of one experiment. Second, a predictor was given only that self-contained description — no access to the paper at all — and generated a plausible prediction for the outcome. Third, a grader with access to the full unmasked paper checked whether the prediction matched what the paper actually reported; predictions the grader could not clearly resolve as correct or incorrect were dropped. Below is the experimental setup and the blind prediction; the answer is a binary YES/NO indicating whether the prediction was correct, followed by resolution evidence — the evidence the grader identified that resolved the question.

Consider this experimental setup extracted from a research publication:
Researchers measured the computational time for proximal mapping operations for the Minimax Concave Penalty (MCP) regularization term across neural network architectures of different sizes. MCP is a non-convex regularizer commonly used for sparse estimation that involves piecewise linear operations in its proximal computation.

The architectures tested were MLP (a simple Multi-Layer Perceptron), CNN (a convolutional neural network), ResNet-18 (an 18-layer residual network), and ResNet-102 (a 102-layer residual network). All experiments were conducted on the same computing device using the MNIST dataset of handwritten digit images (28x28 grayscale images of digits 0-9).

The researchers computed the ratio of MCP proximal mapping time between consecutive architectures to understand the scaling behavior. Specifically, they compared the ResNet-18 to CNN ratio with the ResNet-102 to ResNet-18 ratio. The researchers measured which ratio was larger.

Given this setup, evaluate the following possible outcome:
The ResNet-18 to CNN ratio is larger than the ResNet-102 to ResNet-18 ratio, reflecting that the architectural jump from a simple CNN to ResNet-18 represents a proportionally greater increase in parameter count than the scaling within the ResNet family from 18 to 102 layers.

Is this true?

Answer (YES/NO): YES